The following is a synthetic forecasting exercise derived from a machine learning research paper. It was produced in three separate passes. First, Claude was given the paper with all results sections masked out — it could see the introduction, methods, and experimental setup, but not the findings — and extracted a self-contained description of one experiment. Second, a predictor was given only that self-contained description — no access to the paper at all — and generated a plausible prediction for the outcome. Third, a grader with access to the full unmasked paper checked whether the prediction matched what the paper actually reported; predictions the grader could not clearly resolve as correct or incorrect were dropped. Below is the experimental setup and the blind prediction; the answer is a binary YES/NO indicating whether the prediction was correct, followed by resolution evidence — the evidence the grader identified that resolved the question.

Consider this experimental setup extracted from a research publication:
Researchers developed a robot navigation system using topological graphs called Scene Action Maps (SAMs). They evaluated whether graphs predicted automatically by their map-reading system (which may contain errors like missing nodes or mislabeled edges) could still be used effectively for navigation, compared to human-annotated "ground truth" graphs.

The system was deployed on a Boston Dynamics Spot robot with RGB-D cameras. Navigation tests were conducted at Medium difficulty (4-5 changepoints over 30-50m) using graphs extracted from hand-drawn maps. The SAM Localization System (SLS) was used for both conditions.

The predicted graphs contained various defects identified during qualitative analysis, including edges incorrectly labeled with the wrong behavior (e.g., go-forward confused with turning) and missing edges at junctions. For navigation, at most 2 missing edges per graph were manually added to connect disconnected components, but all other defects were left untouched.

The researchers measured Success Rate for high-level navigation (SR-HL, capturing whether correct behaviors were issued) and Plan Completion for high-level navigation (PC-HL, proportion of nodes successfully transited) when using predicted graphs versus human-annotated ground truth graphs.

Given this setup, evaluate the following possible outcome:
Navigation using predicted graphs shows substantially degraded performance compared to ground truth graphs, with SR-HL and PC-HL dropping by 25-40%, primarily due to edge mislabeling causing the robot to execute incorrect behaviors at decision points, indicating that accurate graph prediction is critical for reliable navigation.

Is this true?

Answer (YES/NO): NO